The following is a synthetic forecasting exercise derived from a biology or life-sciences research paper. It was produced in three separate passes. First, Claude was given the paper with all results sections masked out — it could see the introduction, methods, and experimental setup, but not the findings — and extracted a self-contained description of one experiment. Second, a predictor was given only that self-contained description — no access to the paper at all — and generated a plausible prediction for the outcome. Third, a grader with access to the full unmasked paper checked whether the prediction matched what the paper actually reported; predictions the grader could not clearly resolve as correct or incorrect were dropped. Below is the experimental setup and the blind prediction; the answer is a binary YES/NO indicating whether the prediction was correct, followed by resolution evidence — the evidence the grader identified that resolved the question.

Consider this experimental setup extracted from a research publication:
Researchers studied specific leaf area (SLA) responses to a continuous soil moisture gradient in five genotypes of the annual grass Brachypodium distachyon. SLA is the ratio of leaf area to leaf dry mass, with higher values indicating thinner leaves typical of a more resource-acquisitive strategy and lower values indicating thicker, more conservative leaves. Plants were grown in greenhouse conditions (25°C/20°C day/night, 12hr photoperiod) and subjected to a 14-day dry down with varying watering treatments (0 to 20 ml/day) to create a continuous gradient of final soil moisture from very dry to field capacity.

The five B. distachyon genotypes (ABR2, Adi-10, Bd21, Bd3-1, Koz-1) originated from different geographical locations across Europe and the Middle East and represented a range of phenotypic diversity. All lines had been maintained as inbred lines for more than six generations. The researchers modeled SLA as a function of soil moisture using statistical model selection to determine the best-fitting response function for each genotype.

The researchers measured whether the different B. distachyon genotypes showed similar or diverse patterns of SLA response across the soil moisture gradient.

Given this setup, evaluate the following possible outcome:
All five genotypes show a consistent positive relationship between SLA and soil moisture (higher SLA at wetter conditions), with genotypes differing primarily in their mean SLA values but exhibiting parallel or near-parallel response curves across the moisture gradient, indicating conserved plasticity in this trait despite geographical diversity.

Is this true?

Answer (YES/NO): NO